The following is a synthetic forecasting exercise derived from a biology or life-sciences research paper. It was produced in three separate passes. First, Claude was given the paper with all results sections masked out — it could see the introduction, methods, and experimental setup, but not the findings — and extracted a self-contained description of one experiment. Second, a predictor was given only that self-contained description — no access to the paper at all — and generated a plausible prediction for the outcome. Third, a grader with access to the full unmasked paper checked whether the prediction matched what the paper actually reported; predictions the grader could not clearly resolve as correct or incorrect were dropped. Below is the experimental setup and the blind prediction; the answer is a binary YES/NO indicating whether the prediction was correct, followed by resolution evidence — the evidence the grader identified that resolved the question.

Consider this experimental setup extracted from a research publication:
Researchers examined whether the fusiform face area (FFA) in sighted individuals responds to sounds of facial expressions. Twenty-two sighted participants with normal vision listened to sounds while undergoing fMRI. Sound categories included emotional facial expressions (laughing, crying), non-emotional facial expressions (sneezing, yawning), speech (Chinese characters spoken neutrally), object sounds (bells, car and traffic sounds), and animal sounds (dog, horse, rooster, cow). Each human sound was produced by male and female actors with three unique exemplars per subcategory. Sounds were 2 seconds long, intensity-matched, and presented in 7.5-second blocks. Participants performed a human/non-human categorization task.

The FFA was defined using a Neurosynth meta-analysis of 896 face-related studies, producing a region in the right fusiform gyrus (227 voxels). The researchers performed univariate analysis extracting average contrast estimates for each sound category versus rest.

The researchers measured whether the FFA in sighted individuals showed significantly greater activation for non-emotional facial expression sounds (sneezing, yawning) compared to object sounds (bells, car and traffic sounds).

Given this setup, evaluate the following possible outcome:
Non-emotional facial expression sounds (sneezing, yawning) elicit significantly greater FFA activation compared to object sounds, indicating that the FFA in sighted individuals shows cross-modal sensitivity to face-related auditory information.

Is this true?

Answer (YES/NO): NO